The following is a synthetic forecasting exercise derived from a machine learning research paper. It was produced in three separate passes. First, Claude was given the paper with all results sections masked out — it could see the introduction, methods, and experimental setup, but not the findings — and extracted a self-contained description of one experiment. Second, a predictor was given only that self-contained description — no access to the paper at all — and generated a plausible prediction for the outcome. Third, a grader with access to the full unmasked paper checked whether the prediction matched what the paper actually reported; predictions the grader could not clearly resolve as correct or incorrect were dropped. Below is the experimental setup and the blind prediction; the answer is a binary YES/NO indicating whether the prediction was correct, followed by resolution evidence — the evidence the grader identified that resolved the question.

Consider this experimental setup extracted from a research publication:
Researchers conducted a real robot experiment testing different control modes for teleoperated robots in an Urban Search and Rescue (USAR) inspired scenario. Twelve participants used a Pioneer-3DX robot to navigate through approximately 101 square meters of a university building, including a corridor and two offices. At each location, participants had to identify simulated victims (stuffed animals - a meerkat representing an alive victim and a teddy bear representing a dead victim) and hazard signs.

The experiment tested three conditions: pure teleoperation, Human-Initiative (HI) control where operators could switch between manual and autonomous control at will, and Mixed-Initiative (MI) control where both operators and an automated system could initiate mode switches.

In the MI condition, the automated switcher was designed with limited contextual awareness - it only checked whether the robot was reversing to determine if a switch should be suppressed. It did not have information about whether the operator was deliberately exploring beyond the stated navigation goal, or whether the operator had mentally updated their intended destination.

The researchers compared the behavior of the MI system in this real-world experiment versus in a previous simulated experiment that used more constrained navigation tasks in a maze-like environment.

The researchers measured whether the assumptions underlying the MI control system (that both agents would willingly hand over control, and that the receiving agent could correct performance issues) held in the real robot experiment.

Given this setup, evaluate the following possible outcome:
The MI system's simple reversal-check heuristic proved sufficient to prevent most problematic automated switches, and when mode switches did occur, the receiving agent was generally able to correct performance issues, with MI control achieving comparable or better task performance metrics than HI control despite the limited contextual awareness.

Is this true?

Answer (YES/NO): NO